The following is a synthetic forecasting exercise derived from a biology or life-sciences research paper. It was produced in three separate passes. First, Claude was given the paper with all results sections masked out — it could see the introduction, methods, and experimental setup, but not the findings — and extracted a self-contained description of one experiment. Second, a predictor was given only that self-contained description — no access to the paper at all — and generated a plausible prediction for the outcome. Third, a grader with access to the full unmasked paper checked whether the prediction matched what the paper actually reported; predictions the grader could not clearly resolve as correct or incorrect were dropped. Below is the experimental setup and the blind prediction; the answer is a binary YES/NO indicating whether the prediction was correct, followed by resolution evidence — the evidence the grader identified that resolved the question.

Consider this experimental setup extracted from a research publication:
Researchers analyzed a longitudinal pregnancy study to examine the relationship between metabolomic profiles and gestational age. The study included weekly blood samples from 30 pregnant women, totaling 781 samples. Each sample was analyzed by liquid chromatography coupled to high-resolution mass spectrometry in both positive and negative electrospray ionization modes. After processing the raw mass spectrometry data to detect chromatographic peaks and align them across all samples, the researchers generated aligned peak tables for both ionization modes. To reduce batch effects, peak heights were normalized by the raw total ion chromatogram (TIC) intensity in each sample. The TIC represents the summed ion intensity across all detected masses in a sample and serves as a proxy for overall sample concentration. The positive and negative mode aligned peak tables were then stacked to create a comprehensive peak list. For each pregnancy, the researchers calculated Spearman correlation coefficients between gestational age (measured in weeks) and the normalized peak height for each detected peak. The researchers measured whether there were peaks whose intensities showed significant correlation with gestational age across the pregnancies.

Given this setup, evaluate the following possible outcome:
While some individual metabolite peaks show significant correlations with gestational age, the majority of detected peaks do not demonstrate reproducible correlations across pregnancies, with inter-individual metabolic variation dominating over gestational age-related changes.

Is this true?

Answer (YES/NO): NO